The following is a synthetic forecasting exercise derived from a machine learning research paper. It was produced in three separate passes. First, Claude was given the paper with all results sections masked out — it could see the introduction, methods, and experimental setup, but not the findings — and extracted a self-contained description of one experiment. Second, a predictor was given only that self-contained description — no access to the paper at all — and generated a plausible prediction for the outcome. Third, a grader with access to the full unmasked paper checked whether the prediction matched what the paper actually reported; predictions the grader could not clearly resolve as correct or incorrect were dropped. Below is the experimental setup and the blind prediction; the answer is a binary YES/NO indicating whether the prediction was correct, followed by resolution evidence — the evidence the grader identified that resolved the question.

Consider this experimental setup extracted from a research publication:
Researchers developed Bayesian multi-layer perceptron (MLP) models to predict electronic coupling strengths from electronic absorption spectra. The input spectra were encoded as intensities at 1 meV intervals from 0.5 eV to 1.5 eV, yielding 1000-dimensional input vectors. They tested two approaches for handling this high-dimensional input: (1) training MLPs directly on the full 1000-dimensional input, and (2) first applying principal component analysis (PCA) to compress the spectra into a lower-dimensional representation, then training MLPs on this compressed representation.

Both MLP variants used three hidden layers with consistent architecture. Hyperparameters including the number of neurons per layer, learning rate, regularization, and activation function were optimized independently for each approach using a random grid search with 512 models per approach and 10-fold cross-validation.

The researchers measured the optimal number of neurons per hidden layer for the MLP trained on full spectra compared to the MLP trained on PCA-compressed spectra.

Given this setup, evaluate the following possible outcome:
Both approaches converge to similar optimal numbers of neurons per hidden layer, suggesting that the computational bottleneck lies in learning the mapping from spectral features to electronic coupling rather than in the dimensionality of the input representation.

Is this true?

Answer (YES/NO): NO